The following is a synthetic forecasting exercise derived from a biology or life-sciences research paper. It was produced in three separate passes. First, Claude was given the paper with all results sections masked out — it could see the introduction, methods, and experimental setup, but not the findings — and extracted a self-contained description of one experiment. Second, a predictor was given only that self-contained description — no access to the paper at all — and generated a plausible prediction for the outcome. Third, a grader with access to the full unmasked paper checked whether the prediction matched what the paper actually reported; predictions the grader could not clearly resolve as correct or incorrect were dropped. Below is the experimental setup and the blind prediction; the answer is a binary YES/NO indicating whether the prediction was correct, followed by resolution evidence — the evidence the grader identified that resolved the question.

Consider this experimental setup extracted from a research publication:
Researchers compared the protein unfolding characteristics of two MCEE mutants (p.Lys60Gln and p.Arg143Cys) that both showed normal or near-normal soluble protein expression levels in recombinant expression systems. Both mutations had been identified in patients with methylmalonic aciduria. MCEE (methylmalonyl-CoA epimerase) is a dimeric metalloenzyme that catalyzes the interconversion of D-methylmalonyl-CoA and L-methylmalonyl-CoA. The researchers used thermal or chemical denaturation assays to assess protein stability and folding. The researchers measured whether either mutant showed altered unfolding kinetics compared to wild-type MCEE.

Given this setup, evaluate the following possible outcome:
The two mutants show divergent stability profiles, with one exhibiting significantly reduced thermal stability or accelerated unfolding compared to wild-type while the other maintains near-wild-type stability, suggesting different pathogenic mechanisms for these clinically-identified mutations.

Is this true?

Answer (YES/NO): NO